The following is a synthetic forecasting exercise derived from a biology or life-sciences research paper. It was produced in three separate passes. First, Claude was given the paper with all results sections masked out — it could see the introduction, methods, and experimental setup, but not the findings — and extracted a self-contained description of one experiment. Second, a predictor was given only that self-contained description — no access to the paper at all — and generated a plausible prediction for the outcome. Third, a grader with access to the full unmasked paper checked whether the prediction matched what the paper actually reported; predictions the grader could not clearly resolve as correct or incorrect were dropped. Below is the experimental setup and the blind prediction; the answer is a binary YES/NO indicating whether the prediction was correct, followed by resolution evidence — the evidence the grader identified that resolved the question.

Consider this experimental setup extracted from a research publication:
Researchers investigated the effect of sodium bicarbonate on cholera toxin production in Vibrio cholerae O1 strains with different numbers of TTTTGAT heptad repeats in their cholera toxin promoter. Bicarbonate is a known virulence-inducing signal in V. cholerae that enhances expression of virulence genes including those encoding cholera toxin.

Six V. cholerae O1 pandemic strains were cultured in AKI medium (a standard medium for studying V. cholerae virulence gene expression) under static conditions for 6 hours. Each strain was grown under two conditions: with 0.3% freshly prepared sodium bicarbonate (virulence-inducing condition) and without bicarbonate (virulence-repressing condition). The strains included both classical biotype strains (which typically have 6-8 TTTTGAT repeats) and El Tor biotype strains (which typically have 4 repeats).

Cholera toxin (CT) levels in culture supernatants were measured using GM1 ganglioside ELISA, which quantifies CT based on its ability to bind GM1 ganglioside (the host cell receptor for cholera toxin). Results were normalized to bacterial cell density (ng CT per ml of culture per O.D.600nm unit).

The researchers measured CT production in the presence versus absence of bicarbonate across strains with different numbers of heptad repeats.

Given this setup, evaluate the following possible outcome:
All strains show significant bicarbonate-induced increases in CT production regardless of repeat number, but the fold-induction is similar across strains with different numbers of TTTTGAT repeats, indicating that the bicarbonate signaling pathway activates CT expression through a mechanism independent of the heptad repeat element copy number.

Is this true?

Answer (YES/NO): NO